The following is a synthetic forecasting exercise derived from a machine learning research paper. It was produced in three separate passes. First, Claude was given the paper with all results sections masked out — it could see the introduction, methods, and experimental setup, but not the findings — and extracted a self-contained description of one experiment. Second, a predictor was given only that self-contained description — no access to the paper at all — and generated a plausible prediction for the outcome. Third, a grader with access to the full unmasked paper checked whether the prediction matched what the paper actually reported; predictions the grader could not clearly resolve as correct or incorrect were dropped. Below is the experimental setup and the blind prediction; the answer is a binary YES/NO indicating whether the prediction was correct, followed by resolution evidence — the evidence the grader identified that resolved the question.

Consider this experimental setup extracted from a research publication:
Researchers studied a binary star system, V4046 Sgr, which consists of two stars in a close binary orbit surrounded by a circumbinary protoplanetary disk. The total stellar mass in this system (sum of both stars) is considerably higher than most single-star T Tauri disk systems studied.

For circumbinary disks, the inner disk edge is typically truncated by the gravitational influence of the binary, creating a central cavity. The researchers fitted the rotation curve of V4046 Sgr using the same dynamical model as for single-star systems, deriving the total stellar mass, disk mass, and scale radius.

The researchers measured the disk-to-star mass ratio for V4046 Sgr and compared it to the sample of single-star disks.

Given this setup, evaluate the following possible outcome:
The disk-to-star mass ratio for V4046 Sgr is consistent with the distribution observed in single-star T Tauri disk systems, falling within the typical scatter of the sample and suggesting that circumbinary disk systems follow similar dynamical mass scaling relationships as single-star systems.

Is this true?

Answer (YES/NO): NO